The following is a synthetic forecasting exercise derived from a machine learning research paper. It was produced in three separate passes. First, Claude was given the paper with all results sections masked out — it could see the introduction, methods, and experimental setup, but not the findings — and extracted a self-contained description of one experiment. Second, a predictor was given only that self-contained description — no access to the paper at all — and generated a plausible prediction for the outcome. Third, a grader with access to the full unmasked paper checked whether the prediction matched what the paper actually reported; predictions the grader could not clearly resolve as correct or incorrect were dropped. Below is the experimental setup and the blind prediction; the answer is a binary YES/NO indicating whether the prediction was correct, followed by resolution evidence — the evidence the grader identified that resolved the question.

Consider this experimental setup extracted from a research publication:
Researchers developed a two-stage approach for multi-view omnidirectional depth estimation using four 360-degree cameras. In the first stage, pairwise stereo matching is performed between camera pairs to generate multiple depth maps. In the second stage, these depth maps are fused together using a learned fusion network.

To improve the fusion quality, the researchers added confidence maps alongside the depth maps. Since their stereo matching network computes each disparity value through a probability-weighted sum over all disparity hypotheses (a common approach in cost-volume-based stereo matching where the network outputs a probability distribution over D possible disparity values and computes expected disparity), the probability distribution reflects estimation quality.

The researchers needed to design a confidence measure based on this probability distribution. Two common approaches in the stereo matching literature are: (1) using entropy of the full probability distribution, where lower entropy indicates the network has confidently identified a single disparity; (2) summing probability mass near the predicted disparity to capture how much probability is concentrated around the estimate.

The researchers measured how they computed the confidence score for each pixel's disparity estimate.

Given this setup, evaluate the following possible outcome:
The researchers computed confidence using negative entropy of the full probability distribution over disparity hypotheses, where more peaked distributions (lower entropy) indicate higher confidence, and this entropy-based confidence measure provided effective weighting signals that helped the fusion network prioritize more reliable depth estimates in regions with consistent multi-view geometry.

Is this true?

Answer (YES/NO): NO